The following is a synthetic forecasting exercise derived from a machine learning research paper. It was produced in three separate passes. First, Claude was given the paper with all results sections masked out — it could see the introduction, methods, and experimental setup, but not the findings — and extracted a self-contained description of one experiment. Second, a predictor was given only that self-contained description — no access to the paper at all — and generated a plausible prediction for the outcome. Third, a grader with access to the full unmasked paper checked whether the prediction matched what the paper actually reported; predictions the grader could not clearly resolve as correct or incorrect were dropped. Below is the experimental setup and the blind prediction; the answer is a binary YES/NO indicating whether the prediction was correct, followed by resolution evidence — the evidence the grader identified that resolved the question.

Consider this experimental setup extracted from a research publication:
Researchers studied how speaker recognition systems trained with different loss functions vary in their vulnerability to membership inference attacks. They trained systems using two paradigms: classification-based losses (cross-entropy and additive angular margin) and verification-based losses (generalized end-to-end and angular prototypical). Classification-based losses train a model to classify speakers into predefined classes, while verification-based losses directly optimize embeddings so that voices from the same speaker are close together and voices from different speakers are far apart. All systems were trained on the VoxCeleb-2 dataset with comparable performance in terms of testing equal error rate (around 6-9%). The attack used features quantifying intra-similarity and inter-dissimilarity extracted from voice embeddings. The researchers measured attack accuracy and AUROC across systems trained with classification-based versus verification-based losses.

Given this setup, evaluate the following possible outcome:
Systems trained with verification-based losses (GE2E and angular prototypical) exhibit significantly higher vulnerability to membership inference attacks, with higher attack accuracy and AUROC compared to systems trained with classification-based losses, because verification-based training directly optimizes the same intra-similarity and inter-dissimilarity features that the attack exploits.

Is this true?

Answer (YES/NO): NO